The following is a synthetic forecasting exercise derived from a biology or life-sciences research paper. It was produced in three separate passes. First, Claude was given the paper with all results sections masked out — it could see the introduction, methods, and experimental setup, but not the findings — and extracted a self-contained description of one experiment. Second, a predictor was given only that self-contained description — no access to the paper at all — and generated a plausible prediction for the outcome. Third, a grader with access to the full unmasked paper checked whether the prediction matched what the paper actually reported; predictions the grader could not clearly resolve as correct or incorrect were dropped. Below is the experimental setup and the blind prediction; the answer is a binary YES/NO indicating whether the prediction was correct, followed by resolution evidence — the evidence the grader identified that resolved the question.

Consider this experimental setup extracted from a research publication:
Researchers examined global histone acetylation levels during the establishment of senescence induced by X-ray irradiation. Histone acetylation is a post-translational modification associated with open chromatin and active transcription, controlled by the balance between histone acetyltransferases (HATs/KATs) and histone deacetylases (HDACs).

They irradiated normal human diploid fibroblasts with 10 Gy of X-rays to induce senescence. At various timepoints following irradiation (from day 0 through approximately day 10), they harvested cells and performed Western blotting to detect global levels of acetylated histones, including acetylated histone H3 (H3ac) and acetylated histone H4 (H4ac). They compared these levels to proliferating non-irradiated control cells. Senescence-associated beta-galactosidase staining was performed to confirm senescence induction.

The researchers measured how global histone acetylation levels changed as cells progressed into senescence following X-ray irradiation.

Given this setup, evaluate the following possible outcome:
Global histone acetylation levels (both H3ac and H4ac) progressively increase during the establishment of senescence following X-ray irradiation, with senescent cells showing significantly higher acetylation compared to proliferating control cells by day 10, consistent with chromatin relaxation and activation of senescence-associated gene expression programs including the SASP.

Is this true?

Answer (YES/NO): NO